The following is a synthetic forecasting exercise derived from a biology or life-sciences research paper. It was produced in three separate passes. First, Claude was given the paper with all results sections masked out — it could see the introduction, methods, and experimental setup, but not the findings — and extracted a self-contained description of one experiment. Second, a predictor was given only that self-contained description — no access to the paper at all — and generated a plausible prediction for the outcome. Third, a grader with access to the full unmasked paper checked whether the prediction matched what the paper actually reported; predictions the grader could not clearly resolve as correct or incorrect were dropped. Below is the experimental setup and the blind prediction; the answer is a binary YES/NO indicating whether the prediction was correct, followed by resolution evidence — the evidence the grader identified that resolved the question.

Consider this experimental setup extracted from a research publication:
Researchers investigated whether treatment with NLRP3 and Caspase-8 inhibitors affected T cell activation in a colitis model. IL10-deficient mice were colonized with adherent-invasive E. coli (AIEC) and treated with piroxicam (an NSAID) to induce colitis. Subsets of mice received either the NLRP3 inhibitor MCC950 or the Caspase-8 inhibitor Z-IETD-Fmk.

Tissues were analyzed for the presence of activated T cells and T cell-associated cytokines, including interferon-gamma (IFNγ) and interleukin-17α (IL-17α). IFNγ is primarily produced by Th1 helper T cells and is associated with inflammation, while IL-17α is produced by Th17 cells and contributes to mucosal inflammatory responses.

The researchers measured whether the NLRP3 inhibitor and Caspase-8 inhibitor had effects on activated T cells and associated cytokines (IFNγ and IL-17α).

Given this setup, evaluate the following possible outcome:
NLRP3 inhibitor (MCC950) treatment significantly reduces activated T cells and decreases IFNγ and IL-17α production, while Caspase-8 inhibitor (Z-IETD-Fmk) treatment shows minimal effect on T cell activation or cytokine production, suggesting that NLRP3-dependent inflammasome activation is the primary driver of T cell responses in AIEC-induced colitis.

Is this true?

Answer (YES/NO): NO